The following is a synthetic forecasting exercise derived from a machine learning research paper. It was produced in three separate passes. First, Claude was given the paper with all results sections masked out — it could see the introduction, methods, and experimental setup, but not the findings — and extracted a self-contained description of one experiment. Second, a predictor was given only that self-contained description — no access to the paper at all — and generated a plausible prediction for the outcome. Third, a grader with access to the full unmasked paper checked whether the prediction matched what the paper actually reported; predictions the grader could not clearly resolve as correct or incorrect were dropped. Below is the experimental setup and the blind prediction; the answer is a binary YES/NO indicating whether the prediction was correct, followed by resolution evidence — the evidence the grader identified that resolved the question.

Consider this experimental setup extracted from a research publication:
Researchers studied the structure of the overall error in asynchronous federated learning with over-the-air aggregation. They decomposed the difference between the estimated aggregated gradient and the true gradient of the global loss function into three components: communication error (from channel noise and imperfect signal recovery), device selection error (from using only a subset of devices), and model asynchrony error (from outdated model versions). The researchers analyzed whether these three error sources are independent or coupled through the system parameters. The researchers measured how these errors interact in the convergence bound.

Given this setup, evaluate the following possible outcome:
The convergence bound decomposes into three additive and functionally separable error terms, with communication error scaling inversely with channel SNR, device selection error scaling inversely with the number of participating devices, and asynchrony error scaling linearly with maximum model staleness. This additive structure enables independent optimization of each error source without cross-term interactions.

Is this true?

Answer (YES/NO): NO